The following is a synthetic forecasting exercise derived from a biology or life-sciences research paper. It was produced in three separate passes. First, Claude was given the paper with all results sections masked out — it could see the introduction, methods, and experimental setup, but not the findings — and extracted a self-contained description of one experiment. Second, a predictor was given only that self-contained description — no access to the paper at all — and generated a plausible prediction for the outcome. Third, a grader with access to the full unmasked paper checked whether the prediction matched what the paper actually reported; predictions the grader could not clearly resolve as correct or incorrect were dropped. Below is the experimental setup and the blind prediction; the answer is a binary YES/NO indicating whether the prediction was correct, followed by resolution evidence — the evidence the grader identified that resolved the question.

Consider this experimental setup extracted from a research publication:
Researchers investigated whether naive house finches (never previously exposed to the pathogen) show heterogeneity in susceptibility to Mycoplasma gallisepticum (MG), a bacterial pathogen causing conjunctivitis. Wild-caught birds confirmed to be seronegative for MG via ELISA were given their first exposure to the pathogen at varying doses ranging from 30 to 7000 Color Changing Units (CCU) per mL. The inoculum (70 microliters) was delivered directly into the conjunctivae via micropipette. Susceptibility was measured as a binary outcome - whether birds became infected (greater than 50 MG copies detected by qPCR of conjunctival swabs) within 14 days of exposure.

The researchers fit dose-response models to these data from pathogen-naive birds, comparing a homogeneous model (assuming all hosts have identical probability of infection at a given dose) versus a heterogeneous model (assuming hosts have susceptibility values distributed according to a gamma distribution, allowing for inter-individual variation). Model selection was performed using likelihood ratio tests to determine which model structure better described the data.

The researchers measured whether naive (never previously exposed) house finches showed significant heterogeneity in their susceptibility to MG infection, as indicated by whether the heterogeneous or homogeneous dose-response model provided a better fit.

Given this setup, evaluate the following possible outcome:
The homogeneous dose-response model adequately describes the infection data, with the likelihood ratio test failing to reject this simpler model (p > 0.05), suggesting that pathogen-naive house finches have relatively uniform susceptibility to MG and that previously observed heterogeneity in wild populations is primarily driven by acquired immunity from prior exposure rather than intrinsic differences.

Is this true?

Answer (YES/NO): YES